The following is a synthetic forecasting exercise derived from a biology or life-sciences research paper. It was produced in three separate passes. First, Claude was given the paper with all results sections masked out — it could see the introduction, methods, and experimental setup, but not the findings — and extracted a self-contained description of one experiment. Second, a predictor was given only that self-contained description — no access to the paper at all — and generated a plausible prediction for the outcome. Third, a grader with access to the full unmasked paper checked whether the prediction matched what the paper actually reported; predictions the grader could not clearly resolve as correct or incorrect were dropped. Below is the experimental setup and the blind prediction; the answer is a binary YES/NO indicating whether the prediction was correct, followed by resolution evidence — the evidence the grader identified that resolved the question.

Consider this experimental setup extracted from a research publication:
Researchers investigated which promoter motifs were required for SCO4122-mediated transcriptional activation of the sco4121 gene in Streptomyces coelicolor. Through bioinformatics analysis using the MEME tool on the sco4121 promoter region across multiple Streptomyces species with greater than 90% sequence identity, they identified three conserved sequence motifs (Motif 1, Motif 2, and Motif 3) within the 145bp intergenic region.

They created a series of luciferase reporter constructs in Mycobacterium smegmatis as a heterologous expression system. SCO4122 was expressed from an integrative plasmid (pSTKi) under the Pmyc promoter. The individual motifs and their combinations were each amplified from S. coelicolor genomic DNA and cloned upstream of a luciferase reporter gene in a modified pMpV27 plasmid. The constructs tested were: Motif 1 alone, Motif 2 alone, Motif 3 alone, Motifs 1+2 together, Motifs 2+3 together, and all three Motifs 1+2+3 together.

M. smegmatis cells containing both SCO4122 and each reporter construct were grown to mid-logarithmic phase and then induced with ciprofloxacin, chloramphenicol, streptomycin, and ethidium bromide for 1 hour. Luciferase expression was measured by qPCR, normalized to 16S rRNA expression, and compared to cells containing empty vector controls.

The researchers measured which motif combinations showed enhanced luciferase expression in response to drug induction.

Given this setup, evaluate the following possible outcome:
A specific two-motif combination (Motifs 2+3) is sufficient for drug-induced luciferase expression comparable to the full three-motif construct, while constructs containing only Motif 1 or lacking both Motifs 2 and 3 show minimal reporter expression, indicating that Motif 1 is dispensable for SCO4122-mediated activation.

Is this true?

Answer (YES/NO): NO